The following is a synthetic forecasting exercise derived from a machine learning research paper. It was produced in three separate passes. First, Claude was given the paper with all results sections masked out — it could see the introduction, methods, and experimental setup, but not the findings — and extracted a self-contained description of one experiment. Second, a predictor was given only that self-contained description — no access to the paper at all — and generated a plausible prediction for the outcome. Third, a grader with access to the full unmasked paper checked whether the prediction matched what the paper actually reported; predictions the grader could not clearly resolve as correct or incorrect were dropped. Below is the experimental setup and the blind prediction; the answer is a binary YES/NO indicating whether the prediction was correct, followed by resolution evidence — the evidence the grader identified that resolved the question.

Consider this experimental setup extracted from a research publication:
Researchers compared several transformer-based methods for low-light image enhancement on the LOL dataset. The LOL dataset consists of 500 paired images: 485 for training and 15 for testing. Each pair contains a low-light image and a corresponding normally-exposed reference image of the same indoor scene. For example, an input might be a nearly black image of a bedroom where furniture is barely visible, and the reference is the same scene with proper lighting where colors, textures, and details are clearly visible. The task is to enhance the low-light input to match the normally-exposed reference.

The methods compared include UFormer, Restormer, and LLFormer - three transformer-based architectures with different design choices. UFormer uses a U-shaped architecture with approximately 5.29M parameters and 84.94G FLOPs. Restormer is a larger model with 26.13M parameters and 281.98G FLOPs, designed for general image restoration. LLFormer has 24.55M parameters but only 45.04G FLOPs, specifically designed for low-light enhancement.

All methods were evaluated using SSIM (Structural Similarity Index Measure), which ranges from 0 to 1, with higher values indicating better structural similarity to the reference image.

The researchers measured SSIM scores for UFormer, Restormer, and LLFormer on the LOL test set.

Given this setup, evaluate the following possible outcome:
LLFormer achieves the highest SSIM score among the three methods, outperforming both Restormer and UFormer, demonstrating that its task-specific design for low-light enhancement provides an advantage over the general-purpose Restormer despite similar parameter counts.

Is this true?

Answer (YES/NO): NO